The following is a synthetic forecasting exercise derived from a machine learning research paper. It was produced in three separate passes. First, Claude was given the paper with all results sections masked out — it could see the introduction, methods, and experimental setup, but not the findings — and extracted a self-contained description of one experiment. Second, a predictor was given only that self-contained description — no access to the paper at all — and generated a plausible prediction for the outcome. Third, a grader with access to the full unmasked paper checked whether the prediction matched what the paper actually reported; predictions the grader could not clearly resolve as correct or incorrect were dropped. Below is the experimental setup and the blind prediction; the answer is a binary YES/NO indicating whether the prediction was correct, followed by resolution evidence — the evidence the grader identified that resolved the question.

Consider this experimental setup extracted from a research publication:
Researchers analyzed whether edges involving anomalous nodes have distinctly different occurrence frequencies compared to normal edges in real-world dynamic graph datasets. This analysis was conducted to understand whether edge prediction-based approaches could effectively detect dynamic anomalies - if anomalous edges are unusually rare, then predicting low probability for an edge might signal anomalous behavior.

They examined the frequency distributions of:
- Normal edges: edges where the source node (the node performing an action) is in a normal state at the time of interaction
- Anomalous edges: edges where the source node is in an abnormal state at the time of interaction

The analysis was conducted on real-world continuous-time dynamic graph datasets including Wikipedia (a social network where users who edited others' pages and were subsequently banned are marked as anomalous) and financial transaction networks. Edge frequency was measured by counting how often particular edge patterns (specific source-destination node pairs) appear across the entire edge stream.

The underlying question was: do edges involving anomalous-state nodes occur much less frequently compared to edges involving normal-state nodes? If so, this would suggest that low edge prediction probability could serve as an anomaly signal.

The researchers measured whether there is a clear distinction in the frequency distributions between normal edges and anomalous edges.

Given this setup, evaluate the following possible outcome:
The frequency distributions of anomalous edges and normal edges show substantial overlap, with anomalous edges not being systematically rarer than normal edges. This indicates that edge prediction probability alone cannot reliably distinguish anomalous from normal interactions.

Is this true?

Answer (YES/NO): YES